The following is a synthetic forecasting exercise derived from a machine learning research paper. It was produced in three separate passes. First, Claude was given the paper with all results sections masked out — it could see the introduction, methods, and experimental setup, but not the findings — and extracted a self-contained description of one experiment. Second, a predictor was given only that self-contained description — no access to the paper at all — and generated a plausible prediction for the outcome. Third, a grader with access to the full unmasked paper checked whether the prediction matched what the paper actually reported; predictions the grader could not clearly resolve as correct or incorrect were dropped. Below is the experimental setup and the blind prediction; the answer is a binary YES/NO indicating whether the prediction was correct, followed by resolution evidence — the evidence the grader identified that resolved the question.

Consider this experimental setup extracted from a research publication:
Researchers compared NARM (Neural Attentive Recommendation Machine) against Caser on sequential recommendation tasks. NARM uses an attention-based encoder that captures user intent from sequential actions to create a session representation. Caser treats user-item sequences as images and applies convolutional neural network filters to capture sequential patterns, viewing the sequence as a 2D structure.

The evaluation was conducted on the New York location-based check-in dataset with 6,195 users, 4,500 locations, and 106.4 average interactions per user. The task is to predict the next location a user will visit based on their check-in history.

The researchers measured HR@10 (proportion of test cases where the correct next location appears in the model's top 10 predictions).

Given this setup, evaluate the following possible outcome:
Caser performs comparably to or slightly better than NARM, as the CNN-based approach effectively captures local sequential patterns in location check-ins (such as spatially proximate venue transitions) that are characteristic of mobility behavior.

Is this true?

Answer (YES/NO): NO